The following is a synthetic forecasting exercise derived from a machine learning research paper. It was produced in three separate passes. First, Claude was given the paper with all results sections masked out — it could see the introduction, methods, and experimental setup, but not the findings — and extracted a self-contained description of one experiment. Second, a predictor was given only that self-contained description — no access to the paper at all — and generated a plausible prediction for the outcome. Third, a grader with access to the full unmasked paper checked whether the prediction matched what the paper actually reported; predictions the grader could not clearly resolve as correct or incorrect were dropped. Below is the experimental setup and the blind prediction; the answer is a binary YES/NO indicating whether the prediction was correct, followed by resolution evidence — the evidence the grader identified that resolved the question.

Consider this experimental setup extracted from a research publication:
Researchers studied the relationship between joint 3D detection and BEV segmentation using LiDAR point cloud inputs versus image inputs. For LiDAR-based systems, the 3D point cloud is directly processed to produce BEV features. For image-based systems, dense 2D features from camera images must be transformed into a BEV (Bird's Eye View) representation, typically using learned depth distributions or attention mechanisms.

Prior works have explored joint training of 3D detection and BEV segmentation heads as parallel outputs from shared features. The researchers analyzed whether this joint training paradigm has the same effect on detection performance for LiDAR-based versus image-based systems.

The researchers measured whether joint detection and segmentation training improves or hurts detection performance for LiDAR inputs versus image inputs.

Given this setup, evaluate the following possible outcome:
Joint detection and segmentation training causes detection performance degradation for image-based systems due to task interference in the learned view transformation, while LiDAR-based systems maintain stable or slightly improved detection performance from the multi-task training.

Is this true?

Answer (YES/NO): YES